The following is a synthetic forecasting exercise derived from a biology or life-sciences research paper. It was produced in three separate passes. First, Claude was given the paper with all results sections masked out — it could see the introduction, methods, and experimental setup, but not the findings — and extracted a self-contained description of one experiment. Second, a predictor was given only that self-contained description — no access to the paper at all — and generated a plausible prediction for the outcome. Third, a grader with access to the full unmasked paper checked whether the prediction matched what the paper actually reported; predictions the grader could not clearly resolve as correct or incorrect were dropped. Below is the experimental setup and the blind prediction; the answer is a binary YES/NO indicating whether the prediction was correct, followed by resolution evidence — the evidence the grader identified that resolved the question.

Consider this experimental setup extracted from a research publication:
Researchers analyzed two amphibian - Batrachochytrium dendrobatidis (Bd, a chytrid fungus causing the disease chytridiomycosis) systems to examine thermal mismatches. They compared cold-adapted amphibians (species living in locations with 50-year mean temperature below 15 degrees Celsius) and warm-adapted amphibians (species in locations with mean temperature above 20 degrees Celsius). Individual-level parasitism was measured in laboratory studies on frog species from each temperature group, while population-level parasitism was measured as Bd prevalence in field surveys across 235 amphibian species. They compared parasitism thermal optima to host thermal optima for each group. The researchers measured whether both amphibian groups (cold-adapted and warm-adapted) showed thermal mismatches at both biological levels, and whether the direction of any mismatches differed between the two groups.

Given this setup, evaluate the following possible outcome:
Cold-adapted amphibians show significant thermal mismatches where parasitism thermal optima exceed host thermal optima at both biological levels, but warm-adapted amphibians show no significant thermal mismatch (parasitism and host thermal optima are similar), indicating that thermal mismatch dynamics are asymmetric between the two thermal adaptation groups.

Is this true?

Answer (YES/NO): NO